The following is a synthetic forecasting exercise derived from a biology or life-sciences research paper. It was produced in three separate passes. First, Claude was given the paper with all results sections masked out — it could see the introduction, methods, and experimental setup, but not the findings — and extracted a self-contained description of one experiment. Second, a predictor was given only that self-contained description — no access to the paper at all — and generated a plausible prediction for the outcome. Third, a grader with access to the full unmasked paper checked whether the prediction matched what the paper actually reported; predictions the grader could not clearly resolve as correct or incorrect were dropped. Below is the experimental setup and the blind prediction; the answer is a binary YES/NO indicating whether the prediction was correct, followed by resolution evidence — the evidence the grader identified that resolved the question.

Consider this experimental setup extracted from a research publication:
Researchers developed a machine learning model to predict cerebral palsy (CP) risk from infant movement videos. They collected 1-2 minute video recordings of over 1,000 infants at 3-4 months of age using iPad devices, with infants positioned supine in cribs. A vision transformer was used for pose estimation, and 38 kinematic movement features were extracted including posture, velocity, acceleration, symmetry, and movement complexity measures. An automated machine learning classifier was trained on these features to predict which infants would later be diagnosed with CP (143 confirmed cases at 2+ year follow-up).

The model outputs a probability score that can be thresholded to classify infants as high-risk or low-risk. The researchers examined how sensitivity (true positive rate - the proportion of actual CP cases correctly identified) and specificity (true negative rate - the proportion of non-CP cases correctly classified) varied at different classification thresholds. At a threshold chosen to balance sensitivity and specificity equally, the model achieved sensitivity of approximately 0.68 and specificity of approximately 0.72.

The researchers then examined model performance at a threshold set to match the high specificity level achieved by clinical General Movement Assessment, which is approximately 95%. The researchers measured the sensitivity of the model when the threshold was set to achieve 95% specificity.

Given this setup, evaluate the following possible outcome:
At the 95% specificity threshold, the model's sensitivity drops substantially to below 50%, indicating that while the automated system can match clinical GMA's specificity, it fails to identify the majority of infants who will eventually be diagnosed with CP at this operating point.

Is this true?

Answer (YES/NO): YES